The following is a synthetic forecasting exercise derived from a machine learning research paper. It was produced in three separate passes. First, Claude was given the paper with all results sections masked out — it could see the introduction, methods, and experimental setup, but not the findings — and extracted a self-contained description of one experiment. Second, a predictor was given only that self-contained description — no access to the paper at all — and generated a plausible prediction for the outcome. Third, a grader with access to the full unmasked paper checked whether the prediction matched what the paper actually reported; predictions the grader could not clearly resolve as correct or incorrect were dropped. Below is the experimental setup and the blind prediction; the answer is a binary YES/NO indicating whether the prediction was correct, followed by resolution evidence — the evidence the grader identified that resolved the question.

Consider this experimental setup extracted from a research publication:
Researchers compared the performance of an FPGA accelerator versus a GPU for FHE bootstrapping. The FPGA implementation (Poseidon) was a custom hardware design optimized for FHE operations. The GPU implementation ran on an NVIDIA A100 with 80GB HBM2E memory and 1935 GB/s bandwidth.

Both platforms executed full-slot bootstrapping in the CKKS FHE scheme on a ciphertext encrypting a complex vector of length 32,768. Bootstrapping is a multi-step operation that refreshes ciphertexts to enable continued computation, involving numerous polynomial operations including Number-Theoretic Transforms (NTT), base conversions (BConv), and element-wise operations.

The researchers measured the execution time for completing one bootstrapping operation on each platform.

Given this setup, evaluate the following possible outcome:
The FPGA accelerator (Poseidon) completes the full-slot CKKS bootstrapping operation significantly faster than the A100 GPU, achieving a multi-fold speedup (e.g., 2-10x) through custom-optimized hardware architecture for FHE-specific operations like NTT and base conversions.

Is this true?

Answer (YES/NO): NO